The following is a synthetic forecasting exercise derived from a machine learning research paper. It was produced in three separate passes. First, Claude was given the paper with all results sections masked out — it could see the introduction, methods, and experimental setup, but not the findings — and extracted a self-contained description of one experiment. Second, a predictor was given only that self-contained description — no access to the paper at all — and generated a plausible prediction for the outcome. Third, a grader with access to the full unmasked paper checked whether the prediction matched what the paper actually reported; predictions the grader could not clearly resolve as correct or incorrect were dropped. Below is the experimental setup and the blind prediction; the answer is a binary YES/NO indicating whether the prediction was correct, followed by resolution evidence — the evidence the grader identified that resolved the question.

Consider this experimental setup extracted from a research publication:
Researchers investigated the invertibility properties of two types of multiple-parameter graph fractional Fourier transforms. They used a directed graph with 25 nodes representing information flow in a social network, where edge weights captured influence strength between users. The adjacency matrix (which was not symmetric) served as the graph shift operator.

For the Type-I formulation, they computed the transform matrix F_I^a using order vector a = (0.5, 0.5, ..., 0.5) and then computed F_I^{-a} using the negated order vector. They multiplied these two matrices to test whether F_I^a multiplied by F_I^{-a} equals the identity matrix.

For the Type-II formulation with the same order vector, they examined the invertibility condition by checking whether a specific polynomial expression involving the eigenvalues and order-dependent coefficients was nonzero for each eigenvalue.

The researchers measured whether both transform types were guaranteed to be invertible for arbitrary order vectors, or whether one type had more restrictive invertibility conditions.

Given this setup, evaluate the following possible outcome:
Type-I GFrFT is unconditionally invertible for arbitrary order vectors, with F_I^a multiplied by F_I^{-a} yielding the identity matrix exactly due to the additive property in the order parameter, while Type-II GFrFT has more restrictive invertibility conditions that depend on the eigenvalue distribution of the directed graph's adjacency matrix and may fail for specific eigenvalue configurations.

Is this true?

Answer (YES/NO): YES